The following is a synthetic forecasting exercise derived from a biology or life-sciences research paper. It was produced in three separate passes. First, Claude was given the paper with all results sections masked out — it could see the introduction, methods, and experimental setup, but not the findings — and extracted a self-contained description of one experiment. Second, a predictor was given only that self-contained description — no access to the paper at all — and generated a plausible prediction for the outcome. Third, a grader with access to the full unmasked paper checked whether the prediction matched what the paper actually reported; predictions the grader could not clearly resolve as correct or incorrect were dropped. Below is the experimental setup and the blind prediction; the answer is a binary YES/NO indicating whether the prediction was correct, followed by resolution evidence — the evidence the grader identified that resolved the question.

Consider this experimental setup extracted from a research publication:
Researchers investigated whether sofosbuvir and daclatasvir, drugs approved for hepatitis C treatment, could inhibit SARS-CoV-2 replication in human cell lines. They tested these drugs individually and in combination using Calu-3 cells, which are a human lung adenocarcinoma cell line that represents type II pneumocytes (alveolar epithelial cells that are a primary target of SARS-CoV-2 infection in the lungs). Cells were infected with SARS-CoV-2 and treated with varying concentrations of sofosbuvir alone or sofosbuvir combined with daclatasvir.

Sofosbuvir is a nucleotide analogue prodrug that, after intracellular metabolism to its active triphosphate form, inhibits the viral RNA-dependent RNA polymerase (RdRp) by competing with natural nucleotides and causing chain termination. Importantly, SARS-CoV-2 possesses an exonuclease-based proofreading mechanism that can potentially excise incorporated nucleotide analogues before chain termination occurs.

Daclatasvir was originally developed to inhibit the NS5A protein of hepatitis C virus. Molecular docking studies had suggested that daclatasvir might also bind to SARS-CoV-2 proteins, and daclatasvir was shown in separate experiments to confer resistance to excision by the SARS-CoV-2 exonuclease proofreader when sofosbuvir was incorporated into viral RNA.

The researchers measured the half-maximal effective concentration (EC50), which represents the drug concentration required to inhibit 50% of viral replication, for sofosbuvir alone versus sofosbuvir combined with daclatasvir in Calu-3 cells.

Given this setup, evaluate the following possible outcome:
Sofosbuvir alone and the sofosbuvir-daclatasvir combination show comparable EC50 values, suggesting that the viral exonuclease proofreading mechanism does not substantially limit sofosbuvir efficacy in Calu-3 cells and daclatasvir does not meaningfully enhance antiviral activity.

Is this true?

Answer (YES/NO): NO